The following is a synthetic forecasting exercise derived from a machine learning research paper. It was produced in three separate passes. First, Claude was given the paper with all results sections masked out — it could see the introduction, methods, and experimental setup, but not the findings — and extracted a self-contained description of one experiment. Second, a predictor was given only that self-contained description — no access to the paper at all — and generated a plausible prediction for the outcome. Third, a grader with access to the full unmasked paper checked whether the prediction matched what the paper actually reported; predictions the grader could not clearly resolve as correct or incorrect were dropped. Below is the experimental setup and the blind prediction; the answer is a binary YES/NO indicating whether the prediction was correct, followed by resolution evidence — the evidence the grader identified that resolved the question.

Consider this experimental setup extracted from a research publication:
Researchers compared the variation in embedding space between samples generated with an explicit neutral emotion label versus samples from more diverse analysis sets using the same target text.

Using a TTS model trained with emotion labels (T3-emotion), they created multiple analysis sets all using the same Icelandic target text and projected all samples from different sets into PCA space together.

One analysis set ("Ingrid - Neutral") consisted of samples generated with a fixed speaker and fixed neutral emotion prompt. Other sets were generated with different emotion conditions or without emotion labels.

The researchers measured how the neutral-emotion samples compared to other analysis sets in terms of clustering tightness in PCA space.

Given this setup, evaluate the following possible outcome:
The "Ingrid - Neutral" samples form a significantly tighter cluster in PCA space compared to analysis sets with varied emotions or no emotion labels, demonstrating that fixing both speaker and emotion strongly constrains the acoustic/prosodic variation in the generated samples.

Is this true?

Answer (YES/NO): YES